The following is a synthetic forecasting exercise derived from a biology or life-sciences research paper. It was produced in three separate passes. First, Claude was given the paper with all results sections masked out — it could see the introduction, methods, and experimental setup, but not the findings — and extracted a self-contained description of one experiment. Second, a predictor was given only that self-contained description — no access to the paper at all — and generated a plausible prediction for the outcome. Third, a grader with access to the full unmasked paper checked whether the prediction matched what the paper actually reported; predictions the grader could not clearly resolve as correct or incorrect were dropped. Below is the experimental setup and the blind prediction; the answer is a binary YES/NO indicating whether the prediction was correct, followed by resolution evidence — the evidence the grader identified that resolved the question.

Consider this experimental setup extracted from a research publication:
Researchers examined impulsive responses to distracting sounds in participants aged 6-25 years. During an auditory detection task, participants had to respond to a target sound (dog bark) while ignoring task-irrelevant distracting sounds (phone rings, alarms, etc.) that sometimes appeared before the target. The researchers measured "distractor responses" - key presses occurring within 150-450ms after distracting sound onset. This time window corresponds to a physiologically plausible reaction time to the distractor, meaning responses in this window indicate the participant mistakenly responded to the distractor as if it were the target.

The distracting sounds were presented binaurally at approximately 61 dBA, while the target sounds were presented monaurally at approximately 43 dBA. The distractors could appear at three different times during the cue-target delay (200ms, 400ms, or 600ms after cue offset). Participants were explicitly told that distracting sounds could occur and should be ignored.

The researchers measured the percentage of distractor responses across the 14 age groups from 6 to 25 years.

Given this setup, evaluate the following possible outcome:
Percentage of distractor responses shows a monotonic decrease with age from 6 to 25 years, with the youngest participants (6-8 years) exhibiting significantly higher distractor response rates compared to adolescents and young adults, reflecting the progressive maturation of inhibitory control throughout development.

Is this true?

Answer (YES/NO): NO